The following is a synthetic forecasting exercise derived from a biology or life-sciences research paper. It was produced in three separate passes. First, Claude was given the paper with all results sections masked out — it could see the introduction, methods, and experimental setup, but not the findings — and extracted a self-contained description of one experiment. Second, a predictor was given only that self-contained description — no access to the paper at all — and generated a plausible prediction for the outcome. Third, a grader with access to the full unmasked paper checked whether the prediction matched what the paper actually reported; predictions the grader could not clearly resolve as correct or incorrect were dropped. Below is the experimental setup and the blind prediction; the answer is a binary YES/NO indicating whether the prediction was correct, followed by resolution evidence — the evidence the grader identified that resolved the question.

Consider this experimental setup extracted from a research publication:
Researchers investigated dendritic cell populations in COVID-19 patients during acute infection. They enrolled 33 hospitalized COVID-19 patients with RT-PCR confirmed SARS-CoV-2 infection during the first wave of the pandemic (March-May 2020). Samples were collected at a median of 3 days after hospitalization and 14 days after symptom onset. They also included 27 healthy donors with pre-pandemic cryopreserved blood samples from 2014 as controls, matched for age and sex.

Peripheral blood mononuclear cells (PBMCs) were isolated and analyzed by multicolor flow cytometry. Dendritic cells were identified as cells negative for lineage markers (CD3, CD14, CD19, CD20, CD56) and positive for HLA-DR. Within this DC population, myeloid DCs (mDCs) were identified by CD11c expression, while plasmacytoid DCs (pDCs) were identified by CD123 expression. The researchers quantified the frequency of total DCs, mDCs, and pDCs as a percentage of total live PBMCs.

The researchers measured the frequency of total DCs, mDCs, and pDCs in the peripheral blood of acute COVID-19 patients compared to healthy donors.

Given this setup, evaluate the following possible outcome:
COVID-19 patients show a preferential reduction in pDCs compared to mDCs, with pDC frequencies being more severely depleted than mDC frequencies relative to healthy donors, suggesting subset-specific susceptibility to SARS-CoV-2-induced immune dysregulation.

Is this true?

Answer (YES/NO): YES